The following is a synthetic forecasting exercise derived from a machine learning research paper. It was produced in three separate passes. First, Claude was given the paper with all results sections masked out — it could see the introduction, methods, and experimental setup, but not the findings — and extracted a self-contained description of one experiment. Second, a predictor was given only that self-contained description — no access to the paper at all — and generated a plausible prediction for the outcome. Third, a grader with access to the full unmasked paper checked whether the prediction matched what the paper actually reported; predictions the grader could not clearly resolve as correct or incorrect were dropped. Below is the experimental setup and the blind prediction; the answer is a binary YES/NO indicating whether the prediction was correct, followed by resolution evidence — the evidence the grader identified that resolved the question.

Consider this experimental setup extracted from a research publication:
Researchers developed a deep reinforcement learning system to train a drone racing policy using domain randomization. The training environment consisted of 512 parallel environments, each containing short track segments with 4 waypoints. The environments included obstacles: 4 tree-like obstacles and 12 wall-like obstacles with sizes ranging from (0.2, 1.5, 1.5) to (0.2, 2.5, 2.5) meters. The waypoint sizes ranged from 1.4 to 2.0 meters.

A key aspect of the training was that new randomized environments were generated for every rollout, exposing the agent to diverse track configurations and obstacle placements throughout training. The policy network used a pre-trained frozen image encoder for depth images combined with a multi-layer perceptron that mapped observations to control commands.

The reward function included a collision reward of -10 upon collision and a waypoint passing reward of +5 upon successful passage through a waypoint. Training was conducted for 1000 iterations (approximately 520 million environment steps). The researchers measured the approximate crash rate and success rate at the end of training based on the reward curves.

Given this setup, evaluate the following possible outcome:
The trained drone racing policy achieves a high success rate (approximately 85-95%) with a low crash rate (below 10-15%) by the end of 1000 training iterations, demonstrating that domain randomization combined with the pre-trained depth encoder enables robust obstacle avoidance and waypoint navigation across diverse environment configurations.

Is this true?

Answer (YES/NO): YES